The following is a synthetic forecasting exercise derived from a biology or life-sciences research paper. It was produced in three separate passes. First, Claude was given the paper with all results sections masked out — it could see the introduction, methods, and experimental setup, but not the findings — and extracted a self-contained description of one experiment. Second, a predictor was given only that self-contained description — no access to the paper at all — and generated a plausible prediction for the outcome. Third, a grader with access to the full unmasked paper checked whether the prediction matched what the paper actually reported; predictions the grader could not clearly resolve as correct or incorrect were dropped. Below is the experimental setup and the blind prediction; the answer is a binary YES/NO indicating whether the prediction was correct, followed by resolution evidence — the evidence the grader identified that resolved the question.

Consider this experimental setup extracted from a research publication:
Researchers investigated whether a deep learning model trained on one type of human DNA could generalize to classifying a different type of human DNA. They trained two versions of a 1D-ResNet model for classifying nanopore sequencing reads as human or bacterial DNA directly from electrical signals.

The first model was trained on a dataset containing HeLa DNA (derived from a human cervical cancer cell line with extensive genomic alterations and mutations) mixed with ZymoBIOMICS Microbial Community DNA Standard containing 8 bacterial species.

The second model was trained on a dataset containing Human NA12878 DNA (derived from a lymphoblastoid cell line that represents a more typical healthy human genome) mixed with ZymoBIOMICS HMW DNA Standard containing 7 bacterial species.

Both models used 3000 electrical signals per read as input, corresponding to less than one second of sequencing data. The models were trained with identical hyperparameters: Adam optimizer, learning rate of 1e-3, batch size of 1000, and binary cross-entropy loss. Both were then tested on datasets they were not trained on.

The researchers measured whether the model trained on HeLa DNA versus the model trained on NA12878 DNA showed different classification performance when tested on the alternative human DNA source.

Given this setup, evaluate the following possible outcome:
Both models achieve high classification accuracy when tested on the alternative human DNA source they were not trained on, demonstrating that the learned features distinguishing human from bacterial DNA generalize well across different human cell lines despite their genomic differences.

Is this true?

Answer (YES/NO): YES